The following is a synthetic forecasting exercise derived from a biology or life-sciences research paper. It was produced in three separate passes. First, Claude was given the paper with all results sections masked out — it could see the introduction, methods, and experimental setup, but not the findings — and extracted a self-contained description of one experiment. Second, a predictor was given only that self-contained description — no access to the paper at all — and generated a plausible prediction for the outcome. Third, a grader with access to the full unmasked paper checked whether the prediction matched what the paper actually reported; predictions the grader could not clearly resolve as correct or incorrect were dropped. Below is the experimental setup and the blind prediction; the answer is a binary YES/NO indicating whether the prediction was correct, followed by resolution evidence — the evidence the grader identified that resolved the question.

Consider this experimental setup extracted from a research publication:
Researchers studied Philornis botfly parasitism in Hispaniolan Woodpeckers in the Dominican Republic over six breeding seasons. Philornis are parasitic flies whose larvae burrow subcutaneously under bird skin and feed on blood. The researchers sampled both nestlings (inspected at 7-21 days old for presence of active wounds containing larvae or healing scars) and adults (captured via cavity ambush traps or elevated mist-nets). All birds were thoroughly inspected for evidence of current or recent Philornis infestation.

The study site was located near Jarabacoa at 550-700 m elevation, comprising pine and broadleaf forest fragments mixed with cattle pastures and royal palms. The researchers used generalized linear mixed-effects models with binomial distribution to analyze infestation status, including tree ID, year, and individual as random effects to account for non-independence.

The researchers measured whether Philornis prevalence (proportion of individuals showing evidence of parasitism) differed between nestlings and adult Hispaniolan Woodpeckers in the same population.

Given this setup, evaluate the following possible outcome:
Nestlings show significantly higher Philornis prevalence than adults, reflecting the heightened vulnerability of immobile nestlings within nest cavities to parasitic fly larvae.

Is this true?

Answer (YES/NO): NO